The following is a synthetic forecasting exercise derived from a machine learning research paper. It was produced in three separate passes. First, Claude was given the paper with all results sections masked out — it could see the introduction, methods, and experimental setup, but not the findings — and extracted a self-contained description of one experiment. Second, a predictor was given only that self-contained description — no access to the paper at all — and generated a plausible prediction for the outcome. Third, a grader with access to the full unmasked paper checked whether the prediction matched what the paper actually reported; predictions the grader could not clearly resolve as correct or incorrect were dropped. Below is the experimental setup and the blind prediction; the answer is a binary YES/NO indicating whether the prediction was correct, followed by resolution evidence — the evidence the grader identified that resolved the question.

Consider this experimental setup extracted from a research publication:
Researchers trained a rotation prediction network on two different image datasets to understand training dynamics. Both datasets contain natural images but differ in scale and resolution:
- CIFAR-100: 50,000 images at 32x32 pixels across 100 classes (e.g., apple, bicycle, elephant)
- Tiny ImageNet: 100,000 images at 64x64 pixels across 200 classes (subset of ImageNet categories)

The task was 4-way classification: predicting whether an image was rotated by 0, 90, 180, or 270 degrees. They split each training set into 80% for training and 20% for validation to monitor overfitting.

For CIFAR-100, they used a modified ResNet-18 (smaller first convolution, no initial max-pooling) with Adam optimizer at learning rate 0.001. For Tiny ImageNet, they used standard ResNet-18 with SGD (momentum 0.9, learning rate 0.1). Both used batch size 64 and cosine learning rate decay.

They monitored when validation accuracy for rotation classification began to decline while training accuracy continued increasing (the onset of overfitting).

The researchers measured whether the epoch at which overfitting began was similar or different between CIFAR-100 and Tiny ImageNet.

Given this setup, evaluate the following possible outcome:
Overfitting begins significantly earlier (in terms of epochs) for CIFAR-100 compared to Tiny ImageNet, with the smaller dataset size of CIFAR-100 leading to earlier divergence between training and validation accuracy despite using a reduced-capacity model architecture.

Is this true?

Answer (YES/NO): NO